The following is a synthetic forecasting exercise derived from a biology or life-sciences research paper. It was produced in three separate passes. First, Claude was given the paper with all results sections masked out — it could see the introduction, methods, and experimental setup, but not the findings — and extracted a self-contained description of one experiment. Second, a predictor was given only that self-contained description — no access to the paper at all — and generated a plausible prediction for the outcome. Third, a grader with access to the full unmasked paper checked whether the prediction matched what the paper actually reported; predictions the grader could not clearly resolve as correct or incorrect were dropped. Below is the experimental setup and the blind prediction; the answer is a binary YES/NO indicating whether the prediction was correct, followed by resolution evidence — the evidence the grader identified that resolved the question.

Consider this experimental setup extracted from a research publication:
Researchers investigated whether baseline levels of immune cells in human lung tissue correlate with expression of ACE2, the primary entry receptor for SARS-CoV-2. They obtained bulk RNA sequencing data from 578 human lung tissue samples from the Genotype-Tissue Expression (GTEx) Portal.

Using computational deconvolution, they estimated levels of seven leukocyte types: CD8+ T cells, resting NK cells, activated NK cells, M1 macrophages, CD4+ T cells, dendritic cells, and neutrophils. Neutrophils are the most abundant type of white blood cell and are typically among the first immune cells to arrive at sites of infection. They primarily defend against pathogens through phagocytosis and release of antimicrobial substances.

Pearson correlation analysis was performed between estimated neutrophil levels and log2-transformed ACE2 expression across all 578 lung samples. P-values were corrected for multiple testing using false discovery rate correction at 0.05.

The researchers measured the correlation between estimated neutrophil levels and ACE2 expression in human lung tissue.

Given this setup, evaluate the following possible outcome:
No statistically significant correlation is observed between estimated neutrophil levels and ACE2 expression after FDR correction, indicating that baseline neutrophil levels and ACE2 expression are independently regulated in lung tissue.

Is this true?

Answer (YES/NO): YES